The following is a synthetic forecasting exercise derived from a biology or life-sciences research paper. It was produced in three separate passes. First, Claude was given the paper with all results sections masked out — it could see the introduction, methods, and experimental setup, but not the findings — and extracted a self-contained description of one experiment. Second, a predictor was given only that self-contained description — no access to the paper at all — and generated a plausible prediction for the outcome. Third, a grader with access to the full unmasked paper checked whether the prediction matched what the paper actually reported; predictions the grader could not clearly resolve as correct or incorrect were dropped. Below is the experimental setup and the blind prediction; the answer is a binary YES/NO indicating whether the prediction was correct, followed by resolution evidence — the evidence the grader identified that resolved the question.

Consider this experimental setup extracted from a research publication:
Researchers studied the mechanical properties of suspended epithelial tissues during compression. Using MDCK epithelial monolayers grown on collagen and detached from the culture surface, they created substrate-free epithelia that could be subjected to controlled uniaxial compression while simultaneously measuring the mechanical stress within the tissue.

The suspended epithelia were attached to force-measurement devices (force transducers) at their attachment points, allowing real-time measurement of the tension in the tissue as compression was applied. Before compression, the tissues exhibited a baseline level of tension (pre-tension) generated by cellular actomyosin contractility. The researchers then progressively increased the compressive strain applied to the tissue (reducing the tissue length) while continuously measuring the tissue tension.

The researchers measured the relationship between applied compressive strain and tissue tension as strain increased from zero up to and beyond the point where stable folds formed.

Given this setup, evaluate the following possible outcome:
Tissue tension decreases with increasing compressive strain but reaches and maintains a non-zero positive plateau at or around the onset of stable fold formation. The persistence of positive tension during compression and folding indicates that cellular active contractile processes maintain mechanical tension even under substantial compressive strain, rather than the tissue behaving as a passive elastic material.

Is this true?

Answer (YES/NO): NO